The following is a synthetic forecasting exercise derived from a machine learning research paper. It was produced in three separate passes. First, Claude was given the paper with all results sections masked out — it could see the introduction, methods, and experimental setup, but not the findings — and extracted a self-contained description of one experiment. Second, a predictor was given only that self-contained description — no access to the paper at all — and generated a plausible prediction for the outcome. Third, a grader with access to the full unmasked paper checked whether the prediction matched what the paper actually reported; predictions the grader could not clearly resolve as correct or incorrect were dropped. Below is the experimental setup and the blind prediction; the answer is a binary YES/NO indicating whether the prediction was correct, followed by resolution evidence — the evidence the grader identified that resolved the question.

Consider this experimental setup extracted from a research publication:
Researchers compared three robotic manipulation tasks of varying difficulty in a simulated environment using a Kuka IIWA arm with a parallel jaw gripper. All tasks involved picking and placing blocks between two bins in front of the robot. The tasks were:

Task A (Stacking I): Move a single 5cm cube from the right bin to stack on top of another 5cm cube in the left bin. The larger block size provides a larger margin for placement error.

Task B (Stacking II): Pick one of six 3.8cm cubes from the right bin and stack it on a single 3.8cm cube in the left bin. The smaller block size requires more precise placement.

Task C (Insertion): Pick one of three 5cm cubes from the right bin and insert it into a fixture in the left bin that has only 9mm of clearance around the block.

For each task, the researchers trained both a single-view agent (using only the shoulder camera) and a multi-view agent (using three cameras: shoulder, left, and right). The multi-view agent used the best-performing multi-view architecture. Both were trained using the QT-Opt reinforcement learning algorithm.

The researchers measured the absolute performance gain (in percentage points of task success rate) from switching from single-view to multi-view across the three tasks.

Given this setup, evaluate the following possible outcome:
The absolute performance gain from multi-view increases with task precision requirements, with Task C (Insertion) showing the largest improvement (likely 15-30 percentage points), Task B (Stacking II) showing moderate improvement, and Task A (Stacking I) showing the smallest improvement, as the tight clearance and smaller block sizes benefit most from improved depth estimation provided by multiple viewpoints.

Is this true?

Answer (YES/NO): YES